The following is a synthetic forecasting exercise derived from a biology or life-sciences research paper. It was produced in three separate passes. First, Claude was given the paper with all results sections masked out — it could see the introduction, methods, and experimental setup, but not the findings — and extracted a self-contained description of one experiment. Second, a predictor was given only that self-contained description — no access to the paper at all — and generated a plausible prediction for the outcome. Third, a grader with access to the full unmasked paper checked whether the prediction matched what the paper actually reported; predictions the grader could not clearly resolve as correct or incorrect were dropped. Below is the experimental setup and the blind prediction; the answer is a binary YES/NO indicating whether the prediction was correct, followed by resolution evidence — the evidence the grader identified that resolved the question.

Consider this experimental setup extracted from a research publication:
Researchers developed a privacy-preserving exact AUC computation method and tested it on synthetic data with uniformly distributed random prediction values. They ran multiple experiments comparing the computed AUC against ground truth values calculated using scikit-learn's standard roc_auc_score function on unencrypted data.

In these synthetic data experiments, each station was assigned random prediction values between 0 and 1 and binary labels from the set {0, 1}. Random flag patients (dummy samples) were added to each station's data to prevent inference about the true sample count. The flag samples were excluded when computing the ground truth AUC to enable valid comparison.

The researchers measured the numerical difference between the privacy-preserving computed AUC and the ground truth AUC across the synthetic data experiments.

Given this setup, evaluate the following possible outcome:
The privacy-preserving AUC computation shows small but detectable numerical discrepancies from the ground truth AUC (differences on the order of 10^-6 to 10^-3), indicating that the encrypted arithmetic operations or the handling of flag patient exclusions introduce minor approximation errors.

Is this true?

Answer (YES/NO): NO